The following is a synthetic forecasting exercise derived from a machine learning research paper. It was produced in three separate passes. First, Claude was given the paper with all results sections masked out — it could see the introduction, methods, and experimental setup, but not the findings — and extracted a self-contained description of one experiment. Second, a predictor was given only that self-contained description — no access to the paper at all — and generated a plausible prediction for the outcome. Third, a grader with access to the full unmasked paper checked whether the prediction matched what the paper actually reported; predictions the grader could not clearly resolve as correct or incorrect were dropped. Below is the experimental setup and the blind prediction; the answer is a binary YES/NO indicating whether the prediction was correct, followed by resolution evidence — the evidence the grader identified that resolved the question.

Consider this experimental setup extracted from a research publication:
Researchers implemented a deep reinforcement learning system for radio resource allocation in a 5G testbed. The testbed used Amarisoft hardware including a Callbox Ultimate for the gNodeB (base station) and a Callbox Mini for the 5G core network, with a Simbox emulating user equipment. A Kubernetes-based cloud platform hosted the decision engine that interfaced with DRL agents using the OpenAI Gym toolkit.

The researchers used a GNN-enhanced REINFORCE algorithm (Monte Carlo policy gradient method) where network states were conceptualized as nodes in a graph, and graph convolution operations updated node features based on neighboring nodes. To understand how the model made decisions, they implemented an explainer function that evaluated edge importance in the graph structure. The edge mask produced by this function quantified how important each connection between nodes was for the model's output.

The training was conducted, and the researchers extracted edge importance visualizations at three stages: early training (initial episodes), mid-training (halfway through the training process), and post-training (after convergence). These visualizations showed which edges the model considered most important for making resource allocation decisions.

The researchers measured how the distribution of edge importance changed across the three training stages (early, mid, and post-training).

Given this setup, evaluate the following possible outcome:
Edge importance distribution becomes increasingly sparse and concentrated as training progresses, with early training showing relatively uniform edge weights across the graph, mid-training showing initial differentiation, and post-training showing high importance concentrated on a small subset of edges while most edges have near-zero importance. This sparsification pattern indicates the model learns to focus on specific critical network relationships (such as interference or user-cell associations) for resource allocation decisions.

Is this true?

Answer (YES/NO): NO